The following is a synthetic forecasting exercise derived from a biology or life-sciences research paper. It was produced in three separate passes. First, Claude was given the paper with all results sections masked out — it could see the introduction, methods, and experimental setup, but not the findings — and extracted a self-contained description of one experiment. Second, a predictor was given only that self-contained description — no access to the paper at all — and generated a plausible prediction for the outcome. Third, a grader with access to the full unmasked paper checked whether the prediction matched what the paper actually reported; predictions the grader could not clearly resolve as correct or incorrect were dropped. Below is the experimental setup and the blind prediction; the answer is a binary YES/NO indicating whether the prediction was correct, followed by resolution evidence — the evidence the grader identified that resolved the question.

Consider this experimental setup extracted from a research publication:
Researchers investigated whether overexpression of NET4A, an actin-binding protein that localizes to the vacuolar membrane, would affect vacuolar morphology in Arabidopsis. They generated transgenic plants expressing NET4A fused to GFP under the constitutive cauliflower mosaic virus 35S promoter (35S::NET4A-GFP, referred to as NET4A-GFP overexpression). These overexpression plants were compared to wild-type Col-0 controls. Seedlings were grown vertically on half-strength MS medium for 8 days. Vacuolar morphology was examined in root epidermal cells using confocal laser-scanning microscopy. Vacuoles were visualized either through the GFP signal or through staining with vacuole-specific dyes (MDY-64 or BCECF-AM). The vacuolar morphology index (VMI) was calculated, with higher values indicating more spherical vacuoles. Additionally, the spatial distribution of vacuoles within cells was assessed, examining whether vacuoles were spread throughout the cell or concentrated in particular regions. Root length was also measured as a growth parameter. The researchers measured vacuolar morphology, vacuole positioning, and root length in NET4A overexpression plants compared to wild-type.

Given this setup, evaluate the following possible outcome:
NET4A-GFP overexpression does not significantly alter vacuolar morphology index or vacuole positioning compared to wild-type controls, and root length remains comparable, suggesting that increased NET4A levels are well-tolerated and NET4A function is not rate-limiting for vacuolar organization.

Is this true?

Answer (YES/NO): NO